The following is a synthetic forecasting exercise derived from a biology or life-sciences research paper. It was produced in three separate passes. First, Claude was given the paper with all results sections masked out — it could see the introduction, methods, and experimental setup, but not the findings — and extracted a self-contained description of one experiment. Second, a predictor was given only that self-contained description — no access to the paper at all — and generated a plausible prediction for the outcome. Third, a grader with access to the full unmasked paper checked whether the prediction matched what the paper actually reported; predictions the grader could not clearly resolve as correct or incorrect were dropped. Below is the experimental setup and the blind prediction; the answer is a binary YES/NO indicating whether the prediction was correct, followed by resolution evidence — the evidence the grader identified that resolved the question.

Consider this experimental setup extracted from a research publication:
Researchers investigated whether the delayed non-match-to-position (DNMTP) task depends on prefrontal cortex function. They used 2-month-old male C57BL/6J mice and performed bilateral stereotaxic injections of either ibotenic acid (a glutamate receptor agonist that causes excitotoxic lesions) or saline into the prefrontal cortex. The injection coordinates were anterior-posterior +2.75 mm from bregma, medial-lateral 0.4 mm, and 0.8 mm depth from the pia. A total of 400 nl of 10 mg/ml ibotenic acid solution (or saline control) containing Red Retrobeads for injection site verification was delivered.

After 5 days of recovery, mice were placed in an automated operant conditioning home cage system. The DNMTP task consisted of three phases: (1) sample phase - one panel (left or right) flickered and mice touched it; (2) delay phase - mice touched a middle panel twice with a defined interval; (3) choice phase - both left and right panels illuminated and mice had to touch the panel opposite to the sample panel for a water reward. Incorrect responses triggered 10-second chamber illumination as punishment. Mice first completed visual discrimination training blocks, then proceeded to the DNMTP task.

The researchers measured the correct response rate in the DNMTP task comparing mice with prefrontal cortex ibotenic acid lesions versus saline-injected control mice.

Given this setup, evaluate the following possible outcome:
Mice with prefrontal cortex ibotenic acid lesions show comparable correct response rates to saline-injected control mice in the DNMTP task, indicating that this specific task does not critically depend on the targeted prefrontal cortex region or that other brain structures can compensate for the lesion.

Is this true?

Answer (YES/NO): NO